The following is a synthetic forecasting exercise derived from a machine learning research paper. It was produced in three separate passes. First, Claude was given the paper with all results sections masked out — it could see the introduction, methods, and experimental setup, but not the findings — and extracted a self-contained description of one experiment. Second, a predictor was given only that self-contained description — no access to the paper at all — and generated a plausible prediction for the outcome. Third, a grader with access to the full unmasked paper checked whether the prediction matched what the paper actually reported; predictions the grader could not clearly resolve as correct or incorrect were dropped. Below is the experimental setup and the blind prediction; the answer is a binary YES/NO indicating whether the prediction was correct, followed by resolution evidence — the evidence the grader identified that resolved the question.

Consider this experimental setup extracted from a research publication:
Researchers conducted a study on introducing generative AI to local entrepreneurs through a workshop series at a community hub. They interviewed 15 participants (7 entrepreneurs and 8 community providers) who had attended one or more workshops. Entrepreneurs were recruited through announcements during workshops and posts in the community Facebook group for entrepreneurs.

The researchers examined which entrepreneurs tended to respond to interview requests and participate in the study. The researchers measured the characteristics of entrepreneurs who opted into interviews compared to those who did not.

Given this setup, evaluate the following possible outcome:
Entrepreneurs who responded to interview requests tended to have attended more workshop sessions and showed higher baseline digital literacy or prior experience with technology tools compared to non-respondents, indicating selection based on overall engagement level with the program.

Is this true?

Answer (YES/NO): NO